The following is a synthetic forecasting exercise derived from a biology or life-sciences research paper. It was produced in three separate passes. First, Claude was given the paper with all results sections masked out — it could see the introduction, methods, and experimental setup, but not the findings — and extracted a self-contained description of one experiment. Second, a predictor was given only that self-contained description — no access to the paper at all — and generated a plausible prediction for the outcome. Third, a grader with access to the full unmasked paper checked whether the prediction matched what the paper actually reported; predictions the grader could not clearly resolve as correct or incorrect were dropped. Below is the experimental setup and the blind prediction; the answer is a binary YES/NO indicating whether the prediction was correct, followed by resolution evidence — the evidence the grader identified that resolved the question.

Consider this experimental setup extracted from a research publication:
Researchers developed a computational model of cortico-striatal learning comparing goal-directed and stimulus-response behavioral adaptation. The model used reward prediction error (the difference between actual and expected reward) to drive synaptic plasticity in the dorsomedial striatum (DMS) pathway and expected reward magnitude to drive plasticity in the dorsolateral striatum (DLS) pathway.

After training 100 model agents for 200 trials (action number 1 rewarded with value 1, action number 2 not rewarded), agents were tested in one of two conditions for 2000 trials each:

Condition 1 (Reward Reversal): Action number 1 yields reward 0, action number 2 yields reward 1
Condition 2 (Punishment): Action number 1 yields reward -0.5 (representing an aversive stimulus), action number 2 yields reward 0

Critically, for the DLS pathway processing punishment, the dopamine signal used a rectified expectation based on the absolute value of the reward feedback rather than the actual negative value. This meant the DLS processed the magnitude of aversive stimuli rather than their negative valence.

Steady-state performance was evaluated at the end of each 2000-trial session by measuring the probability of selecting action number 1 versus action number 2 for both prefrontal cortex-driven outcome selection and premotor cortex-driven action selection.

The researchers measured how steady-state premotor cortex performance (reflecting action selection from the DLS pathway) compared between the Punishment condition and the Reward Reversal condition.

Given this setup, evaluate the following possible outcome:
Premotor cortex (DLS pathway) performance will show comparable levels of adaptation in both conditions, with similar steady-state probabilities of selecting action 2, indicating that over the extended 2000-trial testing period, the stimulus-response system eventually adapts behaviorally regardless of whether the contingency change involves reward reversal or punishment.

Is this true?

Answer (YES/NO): NO